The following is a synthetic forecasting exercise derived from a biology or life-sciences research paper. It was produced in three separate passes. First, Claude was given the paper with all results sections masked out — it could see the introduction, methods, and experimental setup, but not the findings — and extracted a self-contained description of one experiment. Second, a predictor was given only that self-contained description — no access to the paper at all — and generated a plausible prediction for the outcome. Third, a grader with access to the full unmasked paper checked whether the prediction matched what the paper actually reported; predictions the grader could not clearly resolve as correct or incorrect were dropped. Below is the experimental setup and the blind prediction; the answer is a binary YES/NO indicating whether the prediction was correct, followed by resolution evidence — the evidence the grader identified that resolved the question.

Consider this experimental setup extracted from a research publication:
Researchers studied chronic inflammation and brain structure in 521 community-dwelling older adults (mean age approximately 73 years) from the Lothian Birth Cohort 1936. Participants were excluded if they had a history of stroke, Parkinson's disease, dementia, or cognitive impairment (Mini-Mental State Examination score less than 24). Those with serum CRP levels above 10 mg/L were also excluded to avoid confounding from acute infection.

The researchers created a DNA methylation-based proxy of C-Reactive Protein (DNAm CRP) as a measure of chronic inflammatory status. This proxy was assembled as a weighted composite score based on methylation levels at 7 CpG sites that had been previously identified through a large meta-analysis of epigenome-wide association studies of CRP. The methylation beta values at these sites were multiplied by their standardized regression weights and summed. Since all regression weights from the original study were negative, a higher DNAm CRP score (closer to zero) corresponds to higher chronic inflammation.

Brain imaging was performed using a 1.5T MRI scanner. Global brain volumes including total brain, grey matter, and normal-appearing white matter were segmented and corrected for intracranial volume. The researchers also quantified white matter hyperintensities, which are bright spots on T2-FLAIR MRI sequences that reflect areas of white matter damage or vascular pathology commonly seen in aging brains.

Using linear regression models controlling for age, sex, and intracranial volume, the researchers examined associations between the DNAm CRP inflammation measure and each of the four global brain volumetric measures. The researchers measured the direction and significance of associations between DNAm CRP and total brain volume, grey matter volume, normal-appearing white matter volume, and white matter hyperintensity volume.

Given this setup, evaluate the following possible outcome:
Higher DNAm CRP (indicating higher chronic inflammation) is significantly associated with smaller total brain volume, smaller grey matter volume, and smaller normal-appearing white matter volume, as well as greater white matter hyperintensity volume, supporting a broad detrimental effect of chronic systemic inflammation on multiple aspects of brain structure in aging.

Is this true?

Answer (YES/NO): YES